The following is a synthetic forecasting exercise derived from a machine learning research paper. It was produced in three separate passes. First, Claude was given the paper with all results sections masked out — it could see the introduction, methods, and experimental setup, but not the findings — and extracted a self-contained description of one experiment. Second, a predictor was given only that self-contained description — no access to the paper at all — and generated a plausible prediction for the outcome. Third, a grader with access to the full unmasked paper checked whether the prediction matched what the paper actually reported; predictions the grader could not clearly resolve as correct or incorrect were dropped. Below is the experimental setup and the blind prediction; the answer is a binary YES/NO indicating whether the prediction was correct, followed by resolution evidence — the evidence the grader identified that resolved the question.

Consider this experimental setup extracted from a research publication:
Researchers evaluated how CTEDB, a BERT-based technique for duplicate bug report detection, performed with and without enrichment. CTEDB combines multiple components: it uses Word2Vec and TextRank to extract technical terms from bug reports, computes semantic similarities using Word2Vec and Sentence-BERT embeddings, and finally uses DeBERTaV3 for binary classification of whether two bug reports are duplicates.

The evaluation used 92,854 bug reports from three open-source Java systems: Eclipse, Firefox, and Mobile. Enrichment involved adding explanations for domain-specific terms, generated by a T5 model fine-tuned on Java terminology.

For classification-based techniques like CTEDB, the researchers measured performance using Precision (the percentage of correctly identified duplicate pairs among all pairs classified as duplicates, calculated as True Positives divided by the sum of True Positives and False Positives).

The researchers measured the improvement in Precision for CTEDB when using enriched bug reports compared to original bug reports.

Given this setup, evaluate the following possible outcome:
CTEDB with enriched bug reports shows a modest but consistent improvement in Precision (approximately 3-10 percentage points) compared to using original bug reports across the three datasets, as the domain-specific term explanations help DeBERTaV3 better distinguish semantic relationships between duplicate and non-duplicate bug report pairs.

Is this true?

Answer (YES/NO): YES